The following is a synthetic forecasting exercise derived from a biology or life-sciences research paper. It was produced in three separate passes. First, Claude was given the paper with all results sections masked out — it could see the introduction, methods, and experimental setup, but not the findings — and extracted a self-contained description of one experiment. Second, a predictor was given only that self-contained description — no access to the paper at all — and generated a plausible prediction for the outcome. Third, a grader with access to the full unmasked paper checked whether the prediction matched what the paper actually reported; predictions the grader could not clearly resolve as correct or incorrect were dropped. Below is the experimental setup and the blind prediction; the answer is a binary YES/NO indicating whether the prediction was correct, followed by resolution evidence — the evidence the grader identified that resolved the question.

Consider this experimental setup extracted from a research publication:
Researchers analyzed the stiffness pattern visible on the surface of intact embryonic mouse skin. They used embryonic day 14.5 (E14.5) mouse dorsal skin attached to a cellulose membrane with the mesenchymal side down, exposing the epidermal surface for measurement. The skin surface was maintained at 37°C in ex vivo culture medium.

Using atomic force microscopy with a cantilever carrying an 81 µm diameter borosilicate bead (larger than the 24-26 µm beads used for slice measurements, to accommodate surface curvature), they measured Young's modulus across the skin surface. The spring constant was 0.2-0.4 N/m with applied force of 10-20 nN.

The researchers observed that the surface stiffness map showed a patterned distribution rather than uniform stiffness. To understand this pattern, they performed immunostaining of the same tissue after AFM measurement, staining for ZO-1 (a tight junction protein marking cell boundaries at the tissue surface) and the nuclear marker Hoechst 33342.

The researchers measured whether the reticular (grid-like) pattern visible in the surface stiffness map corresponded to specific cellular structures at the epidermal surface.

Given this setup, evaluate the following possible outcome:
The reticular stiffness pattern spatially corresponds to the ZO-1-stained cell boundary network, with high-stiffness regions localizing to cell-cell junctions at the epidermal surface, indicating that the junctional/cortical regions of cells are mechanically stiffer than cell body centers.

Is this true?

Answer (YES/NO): YES